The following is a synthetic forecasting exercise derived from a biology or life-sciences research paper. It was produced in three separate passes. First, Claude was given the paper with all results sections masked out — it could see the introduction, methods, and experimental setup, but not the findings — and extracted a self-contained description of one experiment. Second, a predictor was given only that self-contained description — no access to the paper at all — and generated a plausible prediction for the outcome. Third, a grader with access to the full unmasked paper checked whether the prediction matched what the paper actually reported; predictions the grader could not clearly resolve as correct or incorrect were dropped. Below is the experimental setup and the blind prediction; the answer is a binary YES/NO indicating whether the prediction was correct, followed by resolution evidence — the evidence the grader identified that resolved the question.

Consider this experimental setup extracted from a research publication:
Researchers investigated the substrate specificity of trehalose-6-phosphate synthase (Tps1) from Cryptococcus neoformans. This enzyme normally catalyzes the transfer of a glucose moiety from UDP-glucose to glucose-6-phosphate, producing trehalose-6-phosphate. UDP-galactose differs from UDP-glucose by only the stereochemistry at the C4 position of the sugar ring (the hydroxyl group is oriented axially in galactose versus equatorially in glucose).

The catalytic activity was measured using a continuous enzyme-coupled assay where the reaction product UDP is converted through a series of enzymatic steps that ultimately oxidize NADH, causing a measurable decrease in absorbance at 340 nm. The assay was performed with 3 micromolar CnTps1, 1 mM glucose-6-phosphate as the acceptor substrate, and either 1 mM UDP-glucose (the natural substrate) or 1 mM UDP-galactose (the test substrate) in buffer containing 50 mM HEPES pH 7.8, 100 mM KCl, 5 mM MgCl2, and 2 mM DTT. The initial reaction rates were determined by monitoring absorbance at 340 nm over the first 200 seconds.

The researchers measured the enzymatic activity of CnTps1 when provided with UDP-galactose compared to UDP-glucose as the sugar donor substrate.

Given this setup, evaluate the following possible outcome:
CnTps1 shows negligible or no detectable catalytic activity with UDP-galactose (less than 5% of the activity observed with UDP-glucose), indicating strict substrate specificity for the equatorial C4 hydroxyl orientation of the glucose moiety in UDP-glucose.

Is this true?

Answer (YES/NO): YES